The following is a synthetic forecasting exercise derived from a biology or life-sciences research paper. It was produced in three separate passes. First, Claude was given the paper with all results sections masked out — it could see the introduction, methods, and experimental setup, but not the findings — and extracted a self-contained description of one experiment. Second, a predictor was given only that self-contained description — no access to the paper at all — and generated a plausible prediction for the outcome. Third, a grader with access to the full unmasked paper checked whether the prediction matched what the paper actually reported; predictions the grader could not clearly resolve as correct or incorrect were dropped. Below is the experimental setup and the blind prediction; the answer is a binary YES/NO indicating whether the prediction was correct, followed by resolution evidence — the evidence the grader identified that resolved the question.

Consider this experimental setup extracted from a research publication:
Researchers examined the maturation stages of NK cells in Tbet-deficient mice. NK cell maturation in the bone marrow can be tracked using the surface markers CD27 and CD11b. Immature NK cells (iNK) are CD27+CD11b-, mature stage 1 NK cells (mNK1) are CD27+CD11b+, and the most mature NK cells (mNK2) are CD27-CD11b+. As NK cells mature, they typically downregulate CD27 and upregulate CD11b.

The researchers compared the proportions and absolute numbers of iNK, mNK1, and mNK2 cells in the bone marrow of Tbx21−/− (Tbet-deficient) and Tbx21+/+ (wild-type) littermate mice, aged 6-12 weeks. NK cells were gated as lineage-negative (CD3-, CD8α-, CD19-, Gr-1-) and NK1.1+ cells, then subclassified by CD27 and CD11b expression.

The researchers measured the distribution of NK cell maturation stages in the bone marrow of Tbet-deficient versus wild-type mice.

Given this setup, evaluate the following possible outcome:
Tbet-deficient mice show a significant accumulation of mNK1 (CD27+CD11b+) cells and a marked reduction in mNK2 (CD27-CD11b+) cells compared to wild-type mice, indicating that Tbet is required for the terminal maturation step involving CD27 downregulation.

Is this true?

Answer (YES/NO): YES